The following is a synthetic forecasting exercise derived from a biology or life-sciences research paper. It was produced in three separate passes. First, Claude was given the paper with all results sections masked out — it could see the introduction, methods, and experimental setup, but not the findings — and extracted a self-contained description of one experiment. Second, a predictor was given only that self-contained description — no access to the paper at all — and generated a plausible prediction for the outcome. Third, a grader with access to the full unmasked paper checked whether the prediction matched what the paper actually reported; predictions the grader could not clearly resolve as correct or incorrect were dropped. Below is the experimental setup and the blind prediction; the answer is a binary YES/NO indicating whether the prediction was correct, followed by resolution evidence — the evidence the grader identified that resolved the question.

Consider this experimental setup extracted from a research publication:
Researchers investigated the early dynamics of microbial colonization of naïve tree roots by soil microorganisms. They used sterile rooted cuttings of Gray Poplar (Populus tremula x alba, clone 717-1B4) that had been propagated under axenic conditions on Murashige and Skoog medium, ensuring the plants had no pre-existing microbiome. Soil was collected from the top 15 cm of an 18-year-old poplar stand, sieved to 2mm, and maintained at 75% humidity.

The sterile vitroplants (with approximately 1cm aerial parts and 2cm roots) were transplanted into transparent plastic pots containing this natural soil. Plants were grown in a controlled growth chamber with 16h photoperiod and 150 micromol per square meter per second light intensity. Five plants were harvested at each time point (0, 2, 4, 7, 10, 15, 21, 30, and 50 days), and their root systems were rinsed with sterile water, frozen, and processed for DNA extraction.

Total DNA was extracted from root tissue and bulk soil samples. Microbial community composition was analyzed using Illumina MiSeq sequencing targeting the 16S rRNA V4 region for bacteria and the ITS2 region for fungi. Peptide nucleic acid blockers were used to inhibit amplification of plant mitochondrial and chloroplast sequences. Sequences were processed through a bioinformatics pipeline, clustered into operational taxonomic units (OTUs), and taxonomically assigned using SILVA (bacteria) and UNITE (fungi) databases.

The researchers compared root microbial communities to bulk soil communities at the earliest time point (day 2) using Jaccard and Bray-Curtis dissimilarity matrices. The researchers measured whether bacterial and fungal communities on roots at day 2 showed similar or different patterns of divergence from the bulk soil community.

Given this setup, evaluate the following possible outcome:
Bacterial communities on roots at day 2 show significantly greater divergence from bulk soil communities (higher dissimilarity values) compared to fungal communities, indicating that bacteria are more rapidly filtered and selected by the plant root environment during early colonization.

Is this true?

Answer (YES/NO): YES